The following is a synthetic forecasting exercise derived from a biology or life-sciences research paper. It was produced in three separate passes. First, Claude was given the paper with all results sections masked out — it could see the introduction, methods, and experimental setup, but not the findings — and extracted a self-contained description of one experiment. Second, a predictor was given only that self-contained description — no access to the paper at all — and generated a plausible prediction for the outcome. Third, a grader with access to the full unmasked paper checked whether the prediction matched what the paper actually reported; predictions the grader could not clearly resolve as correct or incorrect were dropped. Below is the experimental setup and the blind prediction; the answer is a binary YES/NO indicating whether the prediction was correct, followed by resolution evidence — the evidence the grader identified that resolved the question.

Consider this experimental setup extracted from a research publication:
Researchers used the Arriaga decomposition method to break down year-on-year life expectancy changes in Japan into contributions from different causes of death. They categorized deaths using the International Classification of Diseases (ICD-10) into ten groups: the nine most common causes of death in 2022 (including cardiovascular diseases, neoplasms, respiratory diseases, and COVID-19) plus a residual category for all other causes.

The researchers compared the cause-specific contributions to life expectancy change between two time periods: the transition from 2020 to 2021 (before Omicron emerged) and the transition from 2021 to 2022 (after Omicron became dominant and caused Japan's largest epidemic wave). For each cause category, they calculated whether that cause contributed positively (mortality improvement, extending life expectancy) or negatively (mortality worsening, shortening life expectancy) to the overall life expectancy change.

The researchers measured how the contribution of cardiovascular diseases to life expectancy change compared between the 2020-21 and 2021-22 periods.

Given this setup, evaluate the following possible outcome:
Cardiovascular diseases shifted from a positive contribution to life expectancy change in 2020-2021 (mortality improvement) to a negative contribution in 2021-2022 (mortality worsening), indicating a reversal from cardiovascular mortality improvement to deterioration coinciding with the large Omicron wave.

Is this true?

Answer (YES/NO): NO